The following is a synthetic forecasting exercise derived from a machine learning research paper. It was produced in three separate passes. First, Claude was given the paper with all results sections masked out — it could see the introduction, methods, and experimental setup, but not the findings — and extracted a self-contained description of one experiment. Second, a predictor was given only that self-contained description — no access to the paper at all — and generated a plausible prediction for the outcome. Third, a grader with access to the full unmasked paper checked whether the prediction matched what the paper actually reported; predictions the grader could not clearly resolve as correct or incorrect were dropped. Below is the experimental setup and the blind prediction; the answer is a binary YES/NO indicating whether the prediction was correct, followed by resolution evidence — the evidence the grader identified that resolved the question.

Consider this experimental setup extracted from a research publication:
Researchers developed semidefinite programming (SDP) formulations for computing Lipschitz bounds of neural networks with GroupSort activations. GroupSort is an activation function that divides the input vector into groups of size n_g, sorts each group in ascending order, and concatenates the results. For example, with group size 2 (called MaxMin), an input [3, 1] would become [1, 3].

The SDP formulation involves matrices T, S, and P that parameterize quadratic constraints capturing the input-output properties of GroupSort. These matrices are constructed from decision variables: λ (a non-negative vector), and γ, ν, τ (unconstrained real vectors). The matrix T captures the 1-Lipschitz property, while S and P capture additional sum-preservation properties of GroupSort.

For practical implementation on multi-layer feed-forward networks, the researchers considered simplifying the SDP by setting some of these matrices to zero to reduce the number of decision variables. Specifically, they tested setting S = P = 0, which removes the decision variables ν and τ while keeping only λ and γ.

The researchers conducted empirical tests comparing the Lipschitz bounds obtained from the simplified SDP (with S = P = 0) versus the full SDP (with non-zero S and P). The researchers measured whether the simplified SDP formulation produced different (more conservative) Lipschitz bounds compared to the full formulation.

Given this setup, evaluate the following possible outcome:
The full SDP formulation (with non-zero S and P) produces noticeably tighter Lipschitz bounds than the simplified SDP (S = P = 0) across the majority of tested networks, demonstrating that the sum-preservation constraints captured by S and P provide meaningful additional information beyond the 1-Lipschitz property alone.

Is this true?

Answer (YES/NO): NO